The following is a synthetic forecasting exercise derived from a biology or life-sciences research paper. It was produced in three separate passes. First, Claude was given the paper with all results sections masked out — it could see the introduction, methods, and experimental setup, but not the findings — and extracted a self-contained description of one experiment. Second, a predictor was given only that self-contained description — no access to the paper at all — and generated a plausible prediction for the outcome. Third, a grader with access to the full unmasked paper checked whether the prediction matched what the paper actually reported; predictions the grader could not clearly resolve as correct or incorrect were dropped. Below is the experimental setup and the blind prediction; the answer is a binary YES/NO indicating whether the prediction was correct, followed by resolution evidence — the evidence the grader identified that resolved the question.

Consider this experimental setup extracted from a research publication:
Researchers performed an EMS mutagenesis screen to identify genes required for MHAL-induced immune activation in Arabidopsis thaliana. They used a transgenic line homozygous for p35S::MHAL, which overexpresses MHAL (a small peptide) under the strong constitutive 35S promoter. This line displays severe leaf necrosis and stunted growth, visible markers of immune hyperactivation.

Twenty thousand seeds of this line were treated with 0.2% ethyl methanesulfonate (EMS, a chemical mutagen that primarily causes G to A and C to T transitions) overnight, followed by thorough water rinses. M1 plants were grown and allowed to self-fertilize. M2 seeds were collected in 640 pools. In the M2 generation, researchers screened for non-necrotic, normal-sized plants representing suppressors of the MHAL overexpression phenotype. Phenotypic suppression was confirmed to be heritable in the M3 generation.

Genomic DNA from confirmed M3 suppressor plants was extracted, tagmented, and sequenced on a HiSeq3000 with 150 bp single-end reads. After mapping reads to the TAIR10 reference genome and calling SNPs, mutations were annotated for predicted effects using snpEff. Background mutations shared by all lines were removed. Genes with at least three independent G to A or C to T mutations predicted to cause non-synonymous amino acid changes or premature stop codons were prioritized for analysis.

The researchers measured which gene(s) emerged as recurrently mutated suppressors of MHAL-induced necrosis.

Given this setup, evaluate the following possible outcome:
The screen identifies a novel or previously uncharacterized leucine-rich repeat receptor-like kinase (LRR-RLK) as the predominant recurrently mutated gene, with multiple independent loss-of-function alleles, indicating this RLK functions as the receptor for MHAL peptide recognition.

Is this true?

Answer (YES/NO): NO